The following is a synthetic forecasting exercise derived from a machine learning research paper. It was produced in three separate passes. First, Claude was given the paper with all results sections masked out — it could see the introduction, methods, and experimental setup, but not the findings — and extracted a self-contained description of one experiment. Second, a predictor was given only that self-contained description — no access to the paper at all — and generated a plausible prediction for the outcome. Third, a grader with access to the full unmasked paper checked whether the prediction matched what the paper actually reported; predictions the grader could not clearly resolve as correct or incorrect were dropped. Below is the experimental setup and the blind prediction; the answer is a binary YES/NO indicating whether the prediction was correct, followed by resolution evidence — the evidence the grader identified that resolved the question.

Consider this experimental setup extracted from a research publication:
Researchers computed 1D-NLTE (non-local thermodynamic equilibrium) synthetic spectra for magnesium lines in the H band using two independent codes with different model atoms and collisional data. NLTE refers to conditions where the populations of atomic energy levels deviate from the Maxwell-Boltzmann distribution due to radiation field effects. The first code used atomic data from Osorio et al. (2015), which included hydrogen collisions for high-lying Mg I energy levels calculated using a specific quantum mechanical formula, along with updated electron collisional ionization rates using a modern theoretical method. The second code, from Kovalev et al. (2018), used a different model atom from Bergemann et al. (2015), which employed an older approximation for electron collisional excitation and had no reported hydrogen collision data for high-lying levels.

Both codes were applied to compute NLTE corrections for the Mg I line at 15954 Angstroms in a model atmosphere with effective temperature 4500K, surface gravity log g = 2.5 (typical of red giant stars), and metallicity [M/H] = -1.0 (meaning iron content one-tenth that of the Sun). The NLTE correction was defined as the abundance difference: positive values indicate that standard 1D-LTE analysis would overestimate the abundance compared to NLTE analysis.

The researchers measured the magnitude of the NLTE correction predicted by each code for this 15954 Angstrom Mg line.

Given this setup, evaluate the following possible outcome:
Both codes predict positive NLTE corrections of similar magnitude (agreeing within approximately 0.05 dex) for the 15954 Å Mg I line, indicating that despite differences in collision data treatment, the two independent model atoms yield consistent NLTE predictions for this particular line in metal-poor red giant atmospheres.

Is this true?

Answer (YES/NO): NO